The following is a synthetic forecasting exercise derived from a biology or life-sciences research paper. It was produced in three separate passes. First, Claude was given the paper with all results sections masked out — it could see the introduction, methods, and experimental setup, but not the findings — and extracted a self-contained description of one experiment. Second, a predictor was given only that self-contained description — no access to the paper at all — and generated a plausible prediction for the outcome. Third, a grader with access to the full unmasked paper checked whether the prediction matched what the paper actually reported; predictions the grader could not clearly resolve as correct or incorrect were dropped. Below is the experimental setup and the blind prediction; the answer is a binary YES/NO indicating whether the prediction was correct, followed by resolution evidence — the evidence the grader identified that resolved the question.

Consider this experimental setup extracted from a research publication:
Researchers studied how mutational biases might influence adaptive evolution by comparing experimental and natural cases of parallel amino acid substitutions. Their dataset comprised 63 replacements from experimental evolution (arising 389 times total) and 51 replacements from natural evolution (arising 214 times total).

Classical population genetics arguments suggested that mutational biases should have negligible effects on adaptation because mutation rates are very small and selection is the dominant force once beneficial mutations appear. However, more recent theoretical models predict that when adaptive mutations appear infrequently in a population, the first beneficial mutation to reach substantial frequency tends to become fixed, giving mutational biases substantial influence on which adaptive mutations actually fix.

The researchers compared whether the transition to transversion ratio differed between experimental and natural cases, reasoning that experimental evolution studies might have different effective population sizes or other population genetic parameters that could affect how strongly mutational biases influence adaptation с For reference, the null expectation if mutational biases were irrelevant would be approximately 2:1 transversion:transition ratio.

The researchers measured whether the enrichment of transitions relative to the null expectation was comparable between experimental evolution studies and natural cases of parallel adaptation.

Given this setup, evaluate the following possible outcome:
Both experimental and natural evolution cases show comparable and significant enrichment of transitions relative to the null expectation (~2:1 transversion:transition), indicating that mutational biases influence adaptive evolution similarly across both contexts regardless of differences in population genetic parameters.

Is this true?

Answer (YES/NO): NO